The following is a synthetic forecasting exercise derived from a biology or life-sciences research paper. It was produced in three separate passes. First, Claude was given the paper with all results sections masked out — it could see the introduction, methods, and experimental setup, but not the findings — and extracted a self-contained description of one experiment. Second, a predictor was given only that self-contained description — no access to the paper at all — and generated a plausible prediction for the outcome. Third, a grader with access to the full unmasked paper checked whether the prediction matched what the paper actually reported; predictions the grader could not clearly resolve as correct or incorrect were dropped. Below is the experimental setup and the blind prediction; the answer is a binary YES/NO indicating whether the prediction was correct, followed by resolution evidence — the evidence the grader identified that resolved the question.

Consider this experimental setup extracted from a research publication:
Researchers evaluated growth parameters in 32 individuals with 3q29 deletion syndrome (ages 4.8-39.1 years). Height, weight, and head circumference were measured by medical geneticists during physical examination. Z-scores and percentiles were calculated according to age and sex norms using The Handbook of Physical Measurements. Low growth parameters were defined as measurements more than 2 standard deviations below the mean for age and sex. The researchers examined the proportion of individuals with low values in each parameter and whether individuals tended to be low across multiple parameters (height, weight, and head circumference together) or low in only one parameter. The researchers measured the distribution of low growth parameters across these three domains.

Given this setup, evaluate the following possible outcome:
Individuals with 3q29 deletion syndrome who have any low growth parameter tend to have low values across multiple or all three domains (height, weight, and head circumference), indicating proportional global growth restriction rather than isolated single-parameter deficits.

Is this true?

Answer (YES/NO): NO